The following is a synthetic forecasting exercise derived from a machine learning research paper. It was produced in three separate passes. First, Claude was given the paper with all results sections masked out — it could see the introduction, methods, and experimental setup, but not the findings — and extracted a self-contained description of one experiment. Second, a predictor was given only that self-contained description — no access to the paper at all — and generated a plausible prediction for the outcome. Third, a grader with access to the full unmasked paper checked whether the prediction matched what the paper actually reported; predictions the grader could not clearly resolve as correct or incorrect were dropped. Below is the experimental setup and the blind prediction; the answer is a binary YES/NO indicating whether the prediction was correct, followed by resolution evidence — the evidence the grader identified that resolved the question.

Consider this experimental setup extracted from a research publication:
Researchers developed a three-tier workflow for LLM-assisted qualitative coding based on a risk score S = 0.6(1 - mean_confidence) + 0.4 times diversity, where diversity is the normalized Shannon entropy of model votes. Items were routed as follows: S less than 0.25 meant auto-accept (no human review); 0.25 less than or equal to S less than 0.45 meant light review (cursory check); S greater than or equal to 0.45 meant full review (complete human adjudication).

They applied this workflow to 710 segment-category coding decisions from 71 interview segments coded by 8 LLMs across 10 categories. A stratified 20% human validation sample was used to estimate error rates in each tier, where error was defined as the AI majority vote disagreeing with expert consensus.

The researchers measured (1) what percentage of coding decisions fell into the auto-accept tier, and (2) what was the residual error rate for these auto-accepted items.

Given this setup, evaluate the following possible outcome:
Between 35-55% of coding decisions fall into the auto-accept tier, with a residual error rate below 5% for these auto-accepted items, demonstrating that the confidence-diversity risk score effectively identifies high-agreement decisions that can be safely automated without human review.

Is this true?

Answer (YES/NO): YES